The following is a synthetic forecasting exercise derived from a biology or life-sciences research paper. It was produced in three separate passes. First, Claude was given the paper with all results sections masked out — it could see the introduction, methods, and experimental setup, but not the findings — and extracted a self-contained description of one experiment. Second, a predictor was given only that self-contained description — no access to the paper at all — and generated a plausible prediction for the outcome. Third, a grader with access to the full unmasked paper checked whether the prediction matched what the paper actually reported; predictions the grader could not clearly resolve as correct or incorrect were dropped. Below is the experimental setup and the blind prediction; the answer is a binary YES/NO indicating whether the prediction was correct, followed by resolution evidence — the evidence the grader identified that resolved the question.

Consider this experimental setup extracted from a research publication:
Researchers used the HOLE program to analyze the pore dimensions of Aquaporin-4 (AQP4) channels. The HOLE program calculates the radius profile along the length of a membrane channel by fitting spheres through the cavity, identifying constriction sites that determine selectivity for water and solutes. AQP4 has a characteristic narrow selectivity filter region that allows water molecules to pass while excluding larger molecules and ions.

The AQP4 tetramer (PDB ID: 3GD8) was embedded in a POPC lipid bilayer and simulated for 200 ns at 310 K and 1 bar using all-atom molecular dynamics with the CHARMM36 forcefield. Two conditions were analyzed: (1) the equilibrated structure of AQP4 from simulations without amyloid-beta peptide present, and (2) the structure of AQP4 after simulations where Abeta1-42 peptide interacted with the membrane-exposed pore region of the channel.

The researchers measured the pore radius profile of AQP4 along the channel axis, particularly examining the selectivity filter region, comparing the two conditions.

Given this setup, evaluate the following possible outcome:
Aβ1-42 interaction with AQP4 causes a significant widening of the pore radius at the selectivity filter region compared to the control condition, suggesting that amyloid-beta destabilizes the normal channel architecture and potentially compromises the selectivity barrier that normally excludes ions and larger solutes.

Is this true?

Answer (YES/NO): YES